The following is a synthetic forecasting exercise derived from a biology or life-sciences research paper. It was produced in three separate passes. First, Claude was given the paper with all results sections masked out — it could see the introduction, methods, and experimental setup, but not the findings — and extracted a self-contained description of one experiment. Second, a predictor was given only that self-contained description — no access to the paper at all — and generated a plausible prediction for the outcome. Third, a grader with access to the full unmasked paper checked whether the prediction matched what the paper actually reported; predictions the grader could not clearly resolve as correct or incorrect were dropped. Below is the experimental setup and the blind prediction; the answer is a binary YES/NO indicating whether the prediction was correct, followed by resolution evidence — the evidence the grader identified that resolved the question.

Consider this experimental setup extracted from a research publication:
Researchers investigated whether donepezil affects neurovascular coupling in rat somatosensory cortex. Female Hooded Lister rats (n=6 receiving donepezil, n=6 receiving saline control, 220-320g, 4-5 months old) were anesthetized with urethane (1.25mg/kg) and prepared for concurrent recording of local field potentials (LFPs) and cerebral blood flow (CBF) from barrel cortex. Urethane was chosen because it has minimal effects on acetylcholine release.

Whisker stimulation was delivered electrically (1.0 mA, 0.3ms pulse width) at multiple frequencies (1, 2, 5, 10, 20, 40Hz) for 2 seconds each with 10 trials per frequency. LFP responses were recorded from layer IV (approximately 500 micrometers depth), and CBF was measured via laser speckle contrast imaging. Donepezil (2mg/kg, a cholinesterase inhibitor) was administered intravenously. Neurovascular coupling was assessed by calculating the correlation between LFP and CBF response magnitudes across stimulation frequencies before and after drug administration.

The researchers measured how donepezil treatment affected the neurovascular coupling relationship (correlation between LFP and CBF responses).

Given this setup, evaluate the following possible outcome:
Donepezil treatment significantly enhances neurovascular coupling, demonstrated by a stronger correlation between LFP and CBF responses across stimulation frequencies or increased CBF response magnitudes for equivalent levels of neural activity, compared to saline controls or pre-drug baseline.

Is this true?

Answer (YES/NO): NO